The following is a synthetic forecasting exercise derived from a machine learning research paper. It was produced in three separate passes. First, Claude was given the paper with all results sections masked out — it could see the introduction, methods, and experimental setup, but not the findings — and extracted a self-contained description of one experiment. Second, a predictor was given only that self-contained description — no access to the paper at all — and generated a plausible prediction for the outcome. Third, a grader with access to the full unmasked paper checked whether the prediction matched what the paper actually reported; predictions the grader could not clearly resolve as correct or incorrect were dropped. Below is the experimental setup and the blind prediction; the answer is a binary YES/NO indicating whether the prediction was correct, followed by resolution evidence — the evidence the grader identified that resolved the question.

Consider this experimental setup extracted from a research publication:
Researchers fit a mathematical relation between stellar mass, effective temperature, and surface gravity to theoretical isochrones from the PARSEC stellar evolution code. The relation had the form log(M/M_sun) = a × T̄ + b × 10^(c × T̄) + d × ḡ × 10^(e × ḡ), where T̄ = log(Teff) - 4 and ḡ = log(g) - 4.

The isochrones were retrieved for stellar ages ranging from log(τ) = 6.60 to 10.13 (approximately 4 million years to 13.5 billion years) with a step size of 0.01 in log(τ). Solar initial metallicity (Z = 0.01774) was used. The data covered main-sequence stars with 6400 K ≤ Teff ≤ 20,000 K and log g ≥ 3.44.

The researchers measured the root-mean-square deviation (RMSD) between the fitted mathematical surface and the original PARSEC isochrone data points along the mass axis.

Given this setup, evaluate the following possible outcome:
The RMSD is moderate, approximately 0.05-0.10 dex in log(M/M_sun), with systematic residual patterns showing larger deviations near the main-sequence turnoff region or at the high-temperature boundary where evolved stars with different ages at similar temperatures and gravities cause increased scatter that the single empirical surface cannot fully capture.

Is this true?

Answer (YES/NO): NO